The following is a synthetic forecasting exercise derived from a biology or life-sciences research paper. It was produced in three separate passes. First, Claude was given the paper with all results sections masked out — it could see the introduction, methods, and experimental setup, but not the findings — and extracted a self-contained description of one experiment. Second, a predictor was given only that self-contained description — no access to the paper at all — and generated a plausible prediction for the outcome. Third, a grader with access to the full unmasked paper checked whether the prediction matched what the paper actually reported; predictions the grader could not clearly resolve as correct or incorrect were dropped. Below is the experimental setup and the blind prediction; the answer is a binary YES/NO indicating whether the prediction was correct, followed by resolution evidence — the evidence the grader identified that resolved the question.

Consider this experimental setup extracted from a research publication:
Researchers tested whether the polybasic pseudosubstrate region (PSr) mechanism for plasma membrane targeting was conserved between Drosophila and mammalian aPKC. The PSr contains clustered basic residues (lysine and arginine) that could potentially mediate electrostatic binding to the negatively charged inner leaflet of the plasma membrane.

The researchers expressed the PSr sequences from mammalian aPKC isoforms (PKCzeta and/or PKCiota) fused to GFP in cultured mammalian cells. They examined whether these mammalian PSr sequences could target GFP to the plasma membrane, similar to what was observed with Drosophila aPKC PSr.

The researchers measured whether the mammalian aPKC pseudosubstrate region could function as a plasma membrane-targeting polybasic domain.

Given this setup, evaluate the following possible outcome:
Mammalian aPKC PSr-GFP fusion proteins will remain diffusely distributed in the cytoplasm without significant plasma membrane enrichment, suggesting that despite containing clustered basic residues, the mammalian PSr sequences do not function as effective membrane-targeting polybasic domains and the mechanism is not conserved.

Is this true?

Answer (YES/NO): NO